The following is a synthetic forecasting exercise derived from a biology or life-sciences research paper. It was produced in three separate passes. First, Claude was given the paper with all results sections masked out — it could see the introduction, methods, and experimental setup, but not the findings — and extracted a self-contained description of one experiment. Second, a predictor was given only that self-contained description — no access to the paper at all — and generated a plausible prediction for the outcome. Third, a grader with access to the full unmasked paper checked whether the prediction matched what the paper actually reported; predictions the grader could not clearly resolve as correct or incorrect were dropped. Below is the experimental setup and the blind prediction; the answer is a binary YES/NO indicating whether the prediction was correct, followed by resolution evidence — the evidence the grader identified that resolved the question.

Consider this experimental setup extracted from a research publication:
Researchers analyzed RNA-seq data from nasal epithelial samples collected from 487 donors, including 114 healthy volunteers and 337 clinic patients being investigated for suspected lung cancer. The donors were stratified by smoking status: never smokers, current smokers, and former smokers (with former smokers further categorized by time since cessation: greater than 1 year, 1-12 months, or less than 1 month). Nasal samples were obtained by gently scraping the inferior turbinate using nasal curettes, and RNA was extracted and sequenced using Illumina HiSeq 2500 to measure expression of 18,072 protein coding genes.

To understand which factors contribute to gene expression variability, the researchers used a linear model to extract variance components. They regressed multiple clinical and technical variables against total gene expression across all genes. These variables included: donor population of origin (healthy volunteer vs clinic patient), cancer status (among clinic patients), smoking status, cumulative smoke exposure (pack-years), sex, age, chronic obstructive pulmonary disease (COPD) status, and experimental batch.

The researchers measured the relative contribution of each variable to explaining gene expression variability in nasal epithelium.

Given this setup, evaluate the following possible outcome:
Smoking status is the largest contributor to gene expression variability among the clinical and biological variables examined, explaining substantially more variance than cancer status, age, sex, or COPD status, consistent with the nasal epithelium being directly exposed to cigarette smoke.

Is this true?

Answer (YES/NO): NO